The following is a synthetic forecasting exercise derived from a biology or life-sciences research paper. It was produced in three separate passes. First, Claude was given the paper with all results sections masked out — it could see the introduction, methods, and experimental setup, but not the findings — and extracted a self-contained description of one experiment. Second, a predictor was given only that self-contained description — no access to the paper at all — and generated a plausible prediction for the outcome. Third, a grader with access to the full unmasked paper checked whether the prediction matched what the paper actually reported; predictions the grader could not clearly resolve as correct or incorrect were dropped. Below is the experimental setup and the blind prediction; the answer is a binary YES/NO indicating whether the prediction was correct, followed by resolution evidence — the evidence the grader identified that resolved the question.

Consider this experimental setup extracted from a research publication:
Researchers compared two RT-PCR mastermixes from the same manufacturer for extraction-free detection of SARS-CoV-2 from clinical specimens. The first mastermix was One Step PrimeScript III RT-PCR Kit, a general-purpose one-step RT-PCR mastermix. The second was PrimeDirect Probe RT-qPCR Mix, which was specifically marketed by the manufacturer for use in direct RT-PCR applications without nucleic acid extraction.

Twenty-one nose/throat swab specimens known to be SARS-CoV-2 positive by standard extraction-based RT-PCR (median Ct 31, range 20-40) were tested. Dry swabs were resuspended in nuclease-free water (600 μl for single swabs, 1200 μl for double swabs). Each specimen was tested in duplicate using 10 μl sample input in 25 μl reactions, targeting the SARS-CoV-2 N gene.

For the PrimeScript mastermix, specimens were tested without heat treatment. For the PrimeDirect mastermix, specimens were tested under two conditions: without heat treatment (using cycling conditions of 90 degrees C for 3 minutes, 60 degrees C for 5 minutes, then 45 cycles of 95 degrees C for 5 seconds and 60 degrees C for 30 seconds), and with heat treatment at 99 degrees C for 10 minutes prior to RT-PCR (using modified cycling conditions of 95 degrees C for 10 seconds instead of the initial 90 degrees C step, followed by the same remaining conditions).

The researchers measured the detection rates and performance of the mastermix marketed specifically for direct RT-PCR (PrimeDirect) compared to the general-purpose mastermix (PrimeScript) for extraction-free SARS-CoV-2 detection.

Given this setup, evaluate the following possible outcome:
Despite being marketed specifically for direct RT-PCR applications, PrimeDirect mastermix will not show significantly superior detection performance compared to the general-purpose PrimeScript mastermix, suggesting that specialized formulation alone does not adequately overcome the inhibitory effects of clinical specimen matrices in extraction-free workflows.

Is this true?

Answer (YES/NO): YES